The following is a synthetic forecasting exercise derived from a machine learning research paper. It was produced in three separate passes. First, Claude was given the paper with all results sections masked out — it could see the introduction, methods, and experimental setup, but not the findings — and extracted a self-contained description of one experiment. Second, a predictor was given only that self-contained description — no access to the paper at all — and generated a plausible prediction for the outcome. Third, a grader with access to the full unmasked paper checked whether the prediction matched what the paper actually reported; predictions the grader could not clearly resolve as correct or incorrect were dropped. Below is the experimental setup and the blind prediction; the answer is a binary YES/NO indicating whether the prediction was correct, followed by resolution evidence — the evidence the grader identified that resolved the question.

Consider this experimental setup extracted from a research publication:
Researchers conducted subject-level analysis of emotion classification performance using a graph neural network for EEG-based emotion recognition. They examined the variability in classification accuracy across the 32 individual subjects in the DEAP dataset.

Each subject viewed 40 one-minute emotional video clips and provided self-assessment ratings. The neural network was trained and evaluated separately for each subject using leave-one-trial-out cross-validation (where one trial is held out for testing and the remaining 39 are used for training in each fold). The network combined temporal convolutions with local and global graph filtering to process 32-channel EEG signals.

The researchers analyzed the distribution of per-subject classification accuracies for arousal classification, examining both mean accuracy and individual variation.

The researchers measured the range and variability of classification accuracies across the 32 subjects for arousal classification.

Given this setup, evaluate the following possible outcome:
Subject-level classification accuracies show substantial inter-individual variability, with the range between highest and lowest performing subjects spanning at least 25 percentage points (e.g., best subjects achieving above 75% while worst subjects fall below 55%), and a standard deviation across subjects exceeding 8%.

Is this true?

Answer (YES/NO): YES